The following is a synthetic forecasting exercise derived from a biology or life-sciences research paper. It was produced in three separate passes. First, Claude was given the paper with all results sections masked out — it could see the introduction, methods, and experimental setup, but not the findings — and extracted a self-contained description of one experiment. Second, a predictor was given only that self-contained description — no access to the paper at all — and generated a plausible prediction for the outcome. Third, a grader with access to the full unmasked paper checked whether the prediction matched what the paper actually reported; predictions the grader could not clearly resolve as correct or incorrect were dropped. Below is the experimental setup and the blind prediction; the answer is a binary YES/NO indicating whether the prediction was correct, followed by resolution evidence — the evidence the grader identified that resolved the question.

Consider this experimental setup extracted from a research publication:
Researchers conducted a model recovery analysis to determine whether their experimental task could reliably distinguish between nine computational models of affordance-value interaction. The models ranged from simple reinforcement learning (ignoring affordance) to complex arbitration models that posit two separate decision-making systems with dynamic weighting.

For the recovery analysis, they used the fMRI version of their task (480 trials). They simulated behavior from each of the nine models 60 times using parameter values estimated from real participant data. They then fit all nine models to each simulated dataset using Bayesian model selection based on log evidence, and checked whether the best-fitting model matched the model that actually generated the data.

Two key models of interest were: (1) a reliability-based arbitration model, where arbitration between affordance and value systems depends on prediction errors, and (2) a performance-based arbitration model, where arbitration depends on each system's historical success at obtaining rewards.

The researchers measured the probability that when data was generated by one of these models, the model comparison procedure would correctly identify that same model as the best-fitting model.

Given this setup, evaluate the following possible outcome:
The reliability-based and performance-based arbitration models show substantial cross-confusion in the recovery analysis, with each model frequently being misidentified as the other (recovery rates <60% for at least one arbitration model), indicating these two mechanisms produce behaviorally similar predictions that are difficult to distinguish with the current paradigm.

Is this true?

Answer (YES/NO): NO